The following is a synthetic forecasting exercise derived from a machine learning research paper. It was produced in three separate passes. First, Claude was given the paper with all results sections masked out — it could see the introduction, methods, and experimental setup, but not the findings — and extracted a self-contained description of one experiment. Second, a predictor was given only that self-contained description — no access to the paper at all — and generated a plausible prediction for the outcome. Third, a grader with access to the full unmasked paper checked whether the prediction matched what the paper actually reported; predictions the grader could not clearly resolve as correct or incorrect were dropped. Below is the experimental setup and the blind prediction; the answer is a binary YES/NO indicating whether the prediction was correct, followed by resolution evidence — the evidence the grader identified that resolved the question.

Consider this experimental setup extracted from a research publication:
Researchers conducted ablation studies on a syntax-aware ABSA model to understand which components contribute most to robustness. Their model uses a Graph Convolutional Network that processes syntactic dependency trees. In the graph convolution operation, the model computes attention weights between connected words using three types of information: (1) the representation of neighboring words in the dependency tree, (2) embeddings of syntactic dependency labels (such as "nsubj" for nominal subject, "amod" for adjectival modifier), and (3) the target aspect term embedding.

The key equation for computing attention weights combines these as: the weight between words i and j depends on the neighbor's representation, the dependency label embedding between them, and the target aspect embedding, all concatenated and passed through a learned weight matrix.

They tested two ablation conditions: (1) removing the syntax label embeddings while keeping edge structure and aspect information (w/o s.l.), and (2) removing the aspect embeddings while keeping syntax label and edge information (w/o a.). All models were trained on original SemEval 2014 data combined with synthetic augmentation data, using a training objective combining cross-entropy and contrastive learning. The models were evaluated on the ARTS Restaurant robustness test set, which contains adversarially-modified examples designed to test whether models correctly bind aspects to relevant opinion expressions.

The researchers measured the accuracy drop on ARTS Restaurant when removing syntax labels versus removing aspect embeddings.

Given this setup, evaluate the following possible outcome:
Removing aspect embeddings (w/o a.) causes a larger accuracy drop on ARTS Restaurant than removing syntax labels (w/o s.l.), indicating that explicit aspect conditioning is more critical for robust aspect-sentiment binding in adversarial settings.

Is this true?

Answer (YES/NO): NO